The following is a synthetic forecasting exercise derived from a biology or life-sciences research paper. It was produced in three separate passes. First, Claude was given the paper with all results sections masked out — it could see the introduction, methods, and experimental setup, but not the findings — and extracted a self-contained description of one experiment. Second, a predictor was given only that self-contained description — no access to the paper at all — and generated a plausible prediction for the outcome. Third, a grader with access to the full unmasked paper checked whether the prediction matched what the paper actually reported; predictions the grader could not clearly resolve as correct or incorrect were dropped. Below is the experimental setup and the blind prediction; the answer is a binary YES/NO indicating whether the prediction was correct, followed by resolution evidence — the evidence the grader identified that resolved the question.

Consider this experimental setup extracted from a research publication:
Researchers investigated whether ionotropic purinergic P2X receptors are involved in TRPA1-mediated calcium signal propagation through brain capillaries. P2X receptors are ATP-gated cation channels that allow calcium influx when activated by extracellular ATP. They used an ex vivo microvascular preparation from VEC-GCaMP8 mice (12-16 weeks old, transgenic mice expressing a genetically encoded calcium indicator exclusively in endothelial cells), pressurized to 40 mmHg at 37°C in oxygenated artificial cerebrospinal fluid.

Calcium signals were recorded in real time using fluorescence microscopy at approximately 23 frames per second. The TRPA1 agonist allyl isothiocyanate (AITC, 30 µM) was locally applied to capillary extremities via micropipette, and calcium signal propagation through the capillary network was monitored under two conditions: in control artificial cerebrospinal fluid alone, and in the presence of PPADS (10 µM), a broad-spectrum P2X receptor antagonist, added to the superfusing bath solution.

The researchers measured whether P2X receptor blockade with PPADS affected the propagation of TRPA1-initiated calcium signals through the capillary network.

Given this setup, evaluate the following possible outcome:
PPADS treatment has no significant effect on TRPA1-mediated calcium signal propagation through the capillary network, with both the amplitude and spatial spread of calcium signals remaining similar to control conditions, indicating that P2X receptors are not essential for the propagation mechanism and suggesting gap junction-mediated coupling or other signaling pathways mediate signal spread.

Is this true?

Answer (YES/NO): NO